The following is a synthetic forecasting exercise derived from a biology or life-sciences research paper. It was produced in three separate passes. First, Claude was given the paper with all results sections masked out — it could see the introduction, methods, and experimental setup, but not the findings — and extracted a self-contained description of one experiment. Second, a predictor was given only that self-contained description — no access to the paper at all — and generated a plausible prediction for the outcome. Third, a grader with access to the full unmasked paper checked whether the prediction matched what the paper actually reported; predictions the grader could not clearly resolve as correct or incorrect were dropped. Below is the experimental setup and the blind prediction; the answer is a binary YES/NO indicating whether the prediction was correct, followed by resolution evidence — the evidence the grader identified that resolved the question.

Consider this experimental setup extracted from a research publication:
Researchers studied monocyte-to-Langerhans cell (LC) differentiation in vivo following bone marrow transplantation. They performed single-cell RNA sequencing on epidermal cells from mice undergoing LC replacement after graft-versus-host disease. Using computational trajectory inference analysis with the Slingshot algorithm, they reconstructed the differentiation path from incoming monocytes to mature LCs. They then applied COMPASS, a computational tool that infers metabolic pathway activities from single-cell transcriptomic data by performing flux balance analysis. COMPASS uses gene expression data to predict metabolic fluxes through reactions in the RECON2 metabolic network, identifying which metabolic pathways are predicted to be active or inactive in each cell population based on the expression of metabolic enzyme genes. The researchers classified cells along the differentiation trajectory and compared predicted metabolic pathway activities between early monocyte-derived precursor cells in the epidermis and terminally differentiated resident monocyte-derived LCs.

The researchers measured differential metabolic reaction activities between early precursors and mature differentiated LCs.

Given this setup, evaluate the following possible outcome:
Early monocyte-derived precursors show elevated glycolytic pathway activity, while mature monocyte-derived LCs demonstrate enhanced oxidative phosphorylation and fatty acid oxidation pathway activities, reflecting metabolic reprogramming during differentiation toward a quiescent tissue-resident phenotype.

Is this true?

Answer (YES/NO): NO